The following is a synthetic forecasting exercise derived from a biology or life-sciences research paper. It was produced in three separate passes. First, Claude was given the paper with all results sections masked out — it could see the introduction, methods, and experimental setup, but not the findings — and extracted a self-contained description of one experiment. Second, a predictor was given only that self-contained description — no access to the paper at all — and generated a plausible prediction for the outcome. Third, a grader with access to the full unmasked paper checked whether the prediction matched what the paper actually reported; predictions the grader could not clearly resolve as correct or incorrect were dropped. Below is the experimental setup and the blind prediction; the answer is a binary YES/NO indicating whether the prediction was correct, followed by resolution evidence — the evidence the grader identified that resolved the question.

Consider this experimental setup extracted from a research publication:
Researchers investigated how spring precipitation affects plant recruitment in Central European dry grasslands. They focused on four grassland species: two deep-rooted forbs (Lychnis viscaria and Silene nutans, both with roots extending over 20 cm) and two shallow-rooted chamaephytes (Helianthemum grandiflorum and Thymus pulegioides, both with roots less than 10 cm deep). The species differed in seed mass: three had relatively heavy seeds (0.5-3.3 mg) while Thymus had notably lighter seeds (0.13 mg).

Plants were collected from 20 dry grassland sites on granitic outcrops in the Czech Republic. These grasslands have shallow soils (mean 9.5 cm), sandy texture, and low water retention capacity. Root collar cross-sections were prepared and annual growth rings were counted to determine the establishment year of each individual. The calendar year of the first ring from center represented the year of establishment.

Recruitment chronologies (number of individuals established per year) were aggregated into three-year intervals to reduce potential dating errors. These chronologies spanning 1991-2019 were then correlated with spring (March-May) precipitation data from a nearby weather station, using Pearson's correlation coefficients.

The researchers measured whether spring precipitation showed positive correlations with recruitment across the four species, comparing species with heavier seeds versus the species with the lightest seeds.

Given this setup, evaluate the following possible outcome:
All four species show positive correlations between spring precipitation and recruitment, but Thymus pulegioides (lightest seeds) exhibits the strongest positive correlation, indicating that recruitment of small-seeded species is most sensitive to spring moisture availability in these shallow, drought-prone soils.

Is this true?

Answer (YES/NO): NO